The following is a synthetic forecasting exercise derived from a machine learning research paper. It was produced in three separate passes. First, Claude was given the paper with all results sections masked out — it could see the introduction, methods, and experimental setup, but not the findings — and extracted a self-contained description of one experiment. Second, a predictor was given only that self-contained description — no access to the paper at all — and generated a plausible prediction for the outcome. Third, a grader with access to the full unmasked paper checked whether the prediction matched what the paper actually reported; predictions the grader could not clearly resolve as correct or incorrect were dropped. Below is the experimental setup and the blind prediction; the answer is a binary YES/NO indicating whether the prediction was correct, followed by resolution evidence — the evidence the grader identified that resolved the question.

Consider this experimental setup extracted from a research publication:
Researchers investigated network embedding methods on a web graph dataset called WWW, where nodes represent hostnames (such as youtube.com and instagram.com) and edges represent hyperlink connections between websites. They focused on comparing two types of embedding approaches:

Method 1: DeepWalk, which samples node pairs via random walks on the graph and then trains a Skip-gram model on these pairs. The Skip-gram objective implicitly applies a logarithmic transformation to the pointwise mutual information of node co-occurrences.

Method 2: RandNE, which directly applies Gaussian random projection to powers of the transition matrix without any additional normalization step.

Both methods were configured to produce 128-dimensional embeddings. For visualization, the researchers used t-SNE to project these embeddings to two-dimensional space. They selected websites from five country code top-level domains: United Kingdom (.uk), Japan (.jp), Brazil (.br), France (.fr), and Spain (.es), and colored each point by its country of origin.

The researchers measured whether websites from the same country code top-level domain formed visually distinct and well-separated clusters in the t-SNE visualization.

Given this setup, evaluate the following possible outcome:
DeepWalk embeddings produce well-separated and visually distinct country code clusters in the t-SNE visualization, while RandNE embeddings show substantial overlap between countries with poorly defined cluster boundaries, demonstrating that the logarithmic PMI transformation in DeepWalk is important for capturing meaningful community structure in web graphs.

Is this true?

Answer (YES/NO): YES